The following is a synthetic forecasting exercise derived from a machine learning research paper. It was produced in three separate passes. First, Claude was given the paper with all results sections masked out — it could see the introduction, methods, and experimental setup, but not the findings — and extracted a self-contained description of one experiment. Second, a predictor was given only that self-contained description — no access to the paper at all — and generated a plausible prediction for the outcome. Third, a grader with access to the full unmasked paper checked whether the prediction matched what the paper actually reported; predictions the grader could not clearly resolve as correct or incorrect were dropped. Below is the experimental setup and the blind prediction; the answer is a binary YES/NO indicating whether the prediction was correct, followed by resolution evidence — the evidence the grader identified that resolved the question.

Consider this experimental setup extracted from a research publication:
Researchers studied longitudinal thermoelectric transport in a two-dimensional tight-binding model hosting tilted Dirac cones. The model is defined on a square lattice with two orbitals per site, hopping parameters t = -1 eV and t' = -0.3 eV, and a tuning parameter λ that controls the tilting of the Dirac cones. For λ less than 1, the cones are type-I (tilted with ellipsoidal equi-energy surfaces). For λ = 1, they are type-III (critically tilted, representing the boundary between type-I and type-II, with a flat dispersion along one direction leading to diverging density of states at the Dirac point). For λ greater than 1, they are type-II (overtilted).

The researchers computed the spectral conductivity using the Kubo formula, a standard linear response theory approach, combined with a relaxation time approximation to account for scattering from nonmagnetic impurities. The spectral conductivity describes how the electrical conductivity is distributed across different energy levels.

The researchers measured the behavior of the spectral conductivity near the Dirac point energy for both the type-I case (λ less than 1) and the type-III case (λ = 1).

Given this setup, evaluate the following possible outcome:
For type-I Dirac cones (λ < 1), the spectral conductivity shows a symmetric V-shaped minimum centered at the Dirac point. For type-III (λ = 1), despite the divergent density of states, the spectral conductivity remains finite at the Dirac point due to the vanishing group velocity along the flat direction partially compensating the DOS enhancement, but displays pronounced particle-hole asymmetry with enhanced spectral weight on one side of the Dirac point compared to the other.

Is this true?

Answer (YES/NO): NO